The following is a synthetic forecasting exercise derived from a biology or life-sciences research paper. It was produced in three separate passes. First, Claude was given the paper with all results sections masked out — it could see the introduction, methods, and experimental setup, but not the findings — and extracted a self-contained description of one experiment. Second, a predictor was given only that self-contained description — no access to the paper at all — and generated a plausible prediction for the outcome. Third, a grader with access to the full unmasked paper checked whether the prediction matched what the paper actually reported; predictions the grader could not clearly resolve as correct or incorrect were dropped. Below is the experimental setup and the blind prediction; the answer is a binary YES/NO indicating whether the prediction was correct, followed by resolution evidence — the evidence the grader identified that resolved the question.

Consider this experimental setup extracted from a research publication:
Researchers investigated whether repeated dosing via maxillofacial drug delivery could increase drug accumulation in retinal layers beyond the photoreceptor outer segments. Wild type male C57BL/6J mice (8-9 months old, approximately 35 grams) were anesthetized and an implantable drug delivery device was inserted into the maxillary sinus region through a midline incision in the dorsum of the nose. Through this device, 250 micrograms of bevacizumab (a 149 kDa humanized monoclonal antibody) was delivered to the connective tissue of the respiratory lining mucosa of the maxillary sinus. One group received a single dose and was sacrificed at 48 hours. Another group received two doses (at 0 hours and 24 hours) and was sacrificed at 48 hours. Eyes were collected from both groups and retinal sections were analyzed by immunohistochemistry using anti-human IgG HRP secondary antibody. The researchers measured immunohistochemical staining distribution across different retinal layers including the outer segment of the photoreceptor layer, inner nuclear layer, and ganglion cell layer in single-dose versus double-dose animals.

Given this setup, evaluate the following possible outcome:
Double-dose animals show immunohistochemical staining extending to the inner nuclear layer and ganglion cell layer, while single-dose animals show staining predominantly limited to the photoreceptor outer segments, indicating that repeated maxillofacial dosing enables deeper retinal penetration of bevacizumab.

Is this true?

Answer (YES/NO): YES